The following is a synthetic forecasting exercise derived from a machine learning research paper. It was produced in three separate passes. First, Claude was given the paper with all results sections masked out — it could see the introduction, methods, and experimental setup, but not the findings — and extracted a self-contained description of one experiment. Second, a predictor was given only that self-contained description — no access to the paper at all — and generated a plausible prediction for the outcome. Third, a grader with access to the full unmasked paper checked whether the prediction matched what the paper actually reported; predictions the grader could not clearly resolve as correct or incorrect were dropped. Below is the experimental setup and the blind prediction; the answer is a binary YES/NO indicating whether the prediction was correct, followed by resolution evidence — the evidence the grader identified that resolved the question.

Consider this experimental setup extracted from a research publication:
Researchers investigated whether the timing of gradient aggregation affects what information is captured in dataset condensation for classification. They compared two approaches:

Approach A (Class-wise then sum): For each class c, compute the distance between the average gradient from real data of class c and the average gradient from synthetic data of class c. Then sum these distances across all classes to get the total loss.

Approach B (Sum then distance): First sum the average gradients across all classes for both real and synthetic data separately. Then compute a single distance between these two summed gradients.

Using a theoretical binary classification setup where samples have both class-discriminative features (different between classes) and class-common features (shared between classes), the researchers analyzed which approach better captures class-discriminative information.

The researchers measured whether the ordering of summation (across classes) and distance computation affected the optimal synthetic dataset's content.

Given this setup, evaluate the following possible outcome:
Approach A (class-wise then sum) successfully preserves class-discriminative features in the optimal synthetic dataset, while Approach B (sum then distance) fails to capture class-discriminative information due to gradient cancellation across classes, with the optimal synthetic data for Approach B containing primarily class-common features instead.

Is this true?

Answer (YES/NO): NO